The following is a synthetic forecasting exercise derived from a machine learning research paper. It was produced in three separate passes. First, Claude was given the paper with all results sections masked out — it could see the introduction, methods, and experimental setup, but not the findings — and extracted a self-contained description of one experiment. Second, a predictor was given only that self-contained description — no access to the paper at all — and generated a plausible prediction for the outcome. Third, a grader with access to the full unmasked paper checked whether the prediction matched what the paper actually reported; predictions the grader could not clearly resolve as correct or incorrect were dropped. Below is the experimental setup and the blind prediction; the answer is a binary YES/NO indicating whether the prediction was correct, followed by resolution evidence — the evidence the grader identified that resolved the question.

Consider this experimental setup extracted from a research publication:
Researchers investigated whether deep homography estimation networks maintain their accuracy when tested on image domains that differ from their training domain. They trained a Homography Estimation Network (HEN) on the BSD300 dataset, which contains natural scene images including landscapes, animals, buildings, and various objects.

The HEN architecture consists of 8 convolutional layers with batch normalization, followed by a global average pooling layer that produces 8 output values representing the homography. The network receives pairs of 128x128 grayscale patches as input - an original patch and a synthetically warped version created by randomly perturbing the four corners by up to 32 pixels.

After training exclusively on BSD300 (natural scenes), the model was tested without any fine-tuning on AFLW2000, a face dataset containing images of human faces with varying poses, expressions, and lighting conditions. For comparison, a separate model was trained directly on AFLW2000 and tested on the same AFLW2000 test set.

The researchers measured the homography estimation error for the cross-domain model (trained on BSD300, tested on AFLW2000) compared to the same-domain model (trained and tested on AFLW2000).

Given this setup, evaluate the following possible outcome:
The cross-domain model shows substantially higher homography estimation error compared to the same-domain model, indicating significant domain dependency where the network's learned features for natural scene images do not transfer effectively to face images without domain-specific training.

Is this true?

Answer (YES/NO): NO